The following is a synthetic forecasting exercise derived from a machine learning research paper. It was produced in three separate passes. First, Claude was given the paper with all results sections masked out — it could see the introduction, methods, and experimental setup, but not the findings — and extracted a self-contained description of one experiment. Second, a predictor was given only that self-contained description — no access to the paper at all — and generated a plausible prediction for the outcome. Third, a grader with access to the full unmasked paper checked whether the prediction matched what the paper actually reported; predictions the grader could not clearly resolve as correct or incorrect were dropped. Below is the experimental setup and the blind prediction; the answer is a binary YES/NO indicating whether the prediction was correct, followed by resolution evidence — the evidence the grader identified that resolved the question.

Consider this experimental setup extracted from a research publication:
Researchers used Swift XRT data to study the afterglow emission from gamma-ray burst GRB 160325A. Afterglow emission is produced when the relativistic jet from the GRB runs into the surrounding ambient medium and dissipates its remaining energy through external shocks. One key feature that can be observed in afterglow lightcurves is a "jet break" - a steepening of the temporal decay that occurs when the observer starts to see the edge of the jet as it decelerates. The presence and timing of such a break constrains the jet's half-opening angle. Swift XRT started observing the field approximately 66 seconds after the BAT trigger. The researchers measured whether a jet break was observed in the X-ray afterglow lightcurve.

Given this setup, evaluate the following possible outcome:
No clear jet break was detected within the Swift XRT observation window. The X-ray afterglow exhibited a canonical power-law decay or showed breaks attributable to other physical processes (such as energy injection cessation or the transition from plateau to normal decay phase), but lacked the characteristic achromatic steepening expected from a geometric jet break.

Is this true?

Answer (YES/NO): NO